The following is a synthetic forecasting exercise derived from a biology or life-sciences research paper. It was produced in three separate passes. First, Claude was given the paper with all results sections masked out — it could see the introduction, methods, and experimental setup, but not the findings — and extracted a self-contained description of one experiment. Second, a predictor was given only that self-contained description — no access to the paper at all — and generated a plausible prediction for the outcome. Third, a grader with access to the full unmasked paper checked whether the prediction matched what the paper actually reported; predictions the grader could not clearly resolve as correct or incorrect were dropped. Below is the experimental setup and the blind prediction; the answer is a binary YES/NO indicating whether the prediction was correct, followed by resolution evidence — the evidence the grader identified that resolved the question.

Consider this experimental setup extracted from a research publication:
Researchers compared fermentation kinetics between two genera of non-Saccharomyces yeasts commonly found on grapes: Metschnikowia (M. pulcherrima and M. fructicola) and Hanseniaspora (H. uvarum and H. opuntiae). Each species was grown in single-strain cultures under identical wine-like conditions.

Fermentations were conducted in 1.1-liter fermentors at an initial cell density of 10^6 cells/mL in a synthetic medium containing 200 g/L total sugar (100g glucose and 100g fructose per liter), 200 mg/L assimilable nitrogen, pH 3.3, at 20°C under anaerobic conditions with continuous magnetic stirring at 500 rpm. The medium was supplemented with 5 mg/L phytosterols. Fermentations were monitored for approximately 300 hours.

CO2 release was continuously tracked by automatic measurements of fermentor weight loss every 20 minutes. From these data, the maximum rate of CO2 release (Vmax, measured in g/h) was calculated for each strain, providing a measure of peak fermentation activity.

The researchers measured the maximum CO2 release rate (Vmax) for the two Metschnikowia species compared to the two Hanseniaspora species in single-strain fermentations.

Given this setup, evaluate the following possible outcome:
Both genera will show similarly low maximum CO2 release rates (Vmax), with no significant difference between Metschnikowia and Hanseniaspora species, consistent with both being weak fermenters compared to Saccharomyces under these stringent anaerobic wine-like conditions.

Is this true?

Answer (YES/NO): NO